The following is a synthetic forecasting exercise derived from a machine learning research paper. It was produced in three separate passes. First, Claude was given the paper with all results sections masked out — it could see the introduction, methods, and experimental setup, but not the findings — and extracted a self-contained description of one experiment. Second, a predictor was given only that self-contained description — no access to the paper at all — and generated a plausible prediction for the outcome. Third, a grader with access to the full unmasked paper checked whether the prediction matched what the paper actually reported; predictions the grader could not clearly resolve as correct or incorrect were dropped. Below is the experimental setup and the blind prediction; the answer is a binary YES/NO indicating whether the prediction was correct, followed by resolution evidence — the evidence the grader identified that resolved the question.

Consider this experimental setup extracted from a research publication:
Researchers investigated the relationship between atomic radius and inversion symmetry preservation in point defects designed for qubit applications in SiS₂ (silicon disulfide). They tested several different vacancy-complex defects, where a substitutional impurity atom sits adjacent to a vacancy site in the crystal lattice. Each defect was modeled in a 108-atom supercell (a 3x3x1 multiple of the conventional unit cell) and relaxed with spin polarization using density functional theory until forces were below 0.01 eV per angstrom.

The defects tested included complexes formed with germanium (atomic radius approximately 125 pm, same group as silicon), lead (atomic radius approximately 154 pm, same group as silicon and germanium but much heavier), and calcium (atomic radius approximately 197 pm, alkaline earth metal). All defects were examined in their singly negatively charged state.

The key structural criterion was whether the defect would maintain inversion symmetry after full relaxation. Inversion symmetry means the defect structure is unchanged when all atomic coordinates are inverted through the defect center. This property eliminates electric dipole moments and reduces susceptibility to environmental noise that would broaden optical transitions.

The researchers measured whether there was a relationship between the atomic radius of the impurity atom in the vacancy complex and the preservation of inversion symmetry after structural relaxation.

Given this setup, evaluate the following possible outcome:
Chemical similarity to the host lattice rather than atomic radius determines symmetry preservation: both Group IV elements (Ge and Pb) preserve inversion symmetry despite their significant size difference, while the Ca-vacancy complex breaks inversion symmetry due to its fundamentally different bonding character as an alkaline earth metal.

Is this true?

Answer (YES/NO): NO